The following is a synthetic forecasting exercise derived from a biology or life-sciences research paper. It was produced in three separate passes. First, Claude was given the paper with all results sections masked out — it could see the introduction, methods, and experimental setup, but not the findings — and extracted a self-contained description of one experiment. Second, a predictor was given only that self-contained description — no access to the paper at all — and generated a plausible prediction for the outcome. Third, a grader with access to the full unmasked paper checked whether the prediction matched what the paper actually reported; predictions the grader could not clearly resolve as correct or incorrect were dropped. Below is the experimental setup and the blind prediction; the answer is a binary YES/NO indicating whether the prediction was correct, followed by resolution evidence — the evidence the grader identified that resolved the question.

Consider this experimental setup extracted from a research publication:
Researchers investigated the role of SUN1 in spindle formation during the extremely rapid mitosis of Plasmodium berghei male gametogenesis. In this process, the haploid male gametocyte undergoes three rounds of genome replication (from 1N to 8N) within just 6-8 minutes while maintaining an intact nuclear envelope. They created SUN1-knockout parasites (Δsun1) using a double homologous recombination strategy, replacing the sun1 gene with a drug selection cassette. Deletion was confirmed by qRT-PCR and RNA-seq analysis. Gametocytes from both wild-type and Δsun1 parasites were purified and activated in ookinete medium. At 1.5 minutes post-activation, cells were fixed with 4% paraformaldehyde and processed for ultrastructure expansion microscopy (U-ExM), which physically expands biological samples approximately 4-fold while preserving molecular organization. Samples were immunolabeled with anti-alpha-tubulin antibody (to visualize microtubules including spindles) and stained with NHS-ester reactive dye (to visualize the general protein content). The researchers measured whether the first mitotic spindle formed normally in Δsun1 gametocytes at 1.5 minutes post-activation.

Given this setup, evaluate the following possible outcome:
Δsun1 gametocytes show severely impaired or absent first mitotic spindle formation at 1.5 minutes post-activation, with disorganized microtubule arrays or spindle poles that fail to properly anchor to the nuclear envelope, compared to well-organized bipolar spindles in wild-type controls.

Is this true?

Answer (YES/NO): YES